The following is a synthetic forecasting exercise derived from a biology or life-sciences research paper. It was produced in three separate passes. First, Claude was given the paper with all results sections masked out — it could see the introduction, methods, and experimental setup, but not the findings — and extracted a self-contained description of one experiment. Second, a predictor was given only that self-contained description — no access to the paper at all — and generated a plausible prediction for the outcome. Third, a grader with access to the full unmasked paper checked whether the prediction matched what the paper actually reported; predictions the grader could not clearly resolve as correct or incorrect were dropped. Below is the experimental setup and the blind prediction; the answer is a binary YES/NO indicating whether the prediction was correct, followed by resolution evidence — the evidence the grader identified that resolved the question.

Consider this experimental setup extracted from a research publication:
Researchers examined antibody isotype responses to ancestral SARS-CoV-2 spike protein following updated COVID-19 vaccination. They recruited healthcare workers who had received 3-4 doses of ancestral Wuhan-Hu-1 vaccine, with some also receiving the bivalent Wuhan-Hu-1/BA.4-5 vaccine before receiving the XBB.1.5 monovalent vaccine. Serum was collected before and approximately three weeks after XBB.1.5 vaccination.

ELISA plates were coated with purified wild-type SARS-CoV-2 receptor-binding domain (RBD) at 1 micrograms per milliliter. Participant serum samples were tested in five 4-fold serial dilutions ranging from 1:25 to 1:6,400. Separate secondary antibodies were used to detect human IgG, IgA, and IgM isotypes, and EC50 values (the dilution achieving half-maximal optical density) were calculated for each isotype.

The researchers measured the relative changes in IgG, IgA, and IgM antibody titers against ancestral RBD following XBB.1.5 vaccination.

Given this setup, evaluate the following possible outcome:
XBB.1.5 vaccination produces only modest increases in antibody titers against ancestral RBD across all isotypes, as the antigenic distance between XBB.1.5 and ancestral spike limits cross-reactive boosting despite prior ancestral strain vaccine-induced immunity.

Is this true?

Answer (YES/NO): NO